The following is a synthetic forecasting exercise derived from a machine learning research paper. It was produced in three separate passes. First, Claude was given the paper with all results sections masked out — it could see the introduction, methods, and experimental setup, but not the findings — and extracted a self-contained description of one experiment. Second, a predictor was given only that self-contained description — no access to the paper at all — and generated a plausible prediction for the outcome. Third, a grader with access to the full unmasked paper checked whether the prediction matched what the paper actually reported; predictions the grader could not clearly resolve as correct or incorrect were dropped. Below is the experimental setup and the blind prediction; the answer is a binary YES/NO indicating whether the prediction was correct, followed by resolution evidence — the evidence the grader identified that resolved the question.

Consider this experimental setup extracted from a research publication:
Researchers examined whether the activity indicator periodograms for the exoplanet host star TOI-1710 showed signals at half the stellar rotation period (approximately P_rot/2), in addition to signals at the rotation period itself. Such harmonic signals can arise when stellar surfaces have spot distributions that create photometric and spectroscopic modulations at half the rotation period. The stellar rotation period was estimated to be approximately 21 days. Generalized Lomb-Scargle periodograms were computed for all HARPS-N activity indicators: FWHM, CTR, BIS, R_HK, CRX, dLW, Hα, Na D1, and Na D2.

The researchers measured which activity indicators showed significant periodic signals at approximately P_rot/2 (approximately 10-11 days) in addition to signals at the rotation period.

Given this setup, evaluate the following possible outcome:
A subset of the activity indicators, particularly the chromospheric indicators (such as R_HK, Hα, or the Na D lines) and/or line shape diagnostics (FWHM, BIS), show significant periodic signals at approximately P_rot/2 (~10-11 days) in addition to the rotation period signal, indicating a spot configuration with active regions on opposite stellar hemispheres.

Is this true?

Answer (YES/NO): YES